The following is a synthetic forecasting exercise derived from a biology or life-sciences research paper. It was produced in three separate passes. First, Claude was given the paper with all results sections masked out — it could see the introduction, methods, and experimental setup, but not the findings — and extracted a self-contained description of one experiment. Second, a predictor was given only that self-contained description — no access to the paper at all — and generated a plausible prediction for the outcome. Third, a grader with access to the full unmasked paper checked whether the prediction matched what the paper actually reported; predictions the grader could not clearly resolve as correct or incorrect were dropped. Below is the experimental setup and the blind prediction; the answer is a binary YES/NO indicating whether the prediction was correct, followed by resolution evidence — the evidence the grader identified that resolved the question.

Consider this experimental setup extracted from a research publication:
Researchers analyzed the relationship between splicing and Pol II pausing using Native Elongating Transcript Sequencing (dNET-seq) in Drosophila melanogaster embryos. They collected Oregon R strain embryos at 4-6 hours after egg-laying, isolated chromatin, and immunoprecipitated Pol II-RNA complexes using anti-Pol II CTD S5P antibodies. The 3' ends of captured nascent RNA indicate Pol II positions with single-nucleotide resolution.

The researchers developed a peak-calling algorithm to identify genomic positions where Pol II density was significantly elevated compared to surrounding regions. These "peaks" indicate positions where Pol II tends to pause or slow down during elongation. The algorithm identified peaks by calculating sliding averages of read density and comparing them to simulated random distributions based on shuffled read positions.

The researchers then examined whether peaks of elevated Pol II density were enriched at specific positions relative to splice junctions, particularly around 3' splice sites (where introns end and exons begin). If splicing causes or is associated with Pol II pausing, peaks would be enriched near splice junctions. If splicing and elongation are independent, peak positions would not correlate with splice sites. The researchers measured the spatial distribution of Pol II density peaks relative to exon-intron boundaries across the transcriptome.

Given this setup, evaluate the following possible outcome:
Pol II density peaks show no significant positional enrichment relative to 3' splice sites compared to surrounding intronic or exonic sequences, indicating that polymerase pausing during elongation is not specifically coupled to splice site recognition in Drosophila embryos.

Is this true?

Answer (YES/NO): NO